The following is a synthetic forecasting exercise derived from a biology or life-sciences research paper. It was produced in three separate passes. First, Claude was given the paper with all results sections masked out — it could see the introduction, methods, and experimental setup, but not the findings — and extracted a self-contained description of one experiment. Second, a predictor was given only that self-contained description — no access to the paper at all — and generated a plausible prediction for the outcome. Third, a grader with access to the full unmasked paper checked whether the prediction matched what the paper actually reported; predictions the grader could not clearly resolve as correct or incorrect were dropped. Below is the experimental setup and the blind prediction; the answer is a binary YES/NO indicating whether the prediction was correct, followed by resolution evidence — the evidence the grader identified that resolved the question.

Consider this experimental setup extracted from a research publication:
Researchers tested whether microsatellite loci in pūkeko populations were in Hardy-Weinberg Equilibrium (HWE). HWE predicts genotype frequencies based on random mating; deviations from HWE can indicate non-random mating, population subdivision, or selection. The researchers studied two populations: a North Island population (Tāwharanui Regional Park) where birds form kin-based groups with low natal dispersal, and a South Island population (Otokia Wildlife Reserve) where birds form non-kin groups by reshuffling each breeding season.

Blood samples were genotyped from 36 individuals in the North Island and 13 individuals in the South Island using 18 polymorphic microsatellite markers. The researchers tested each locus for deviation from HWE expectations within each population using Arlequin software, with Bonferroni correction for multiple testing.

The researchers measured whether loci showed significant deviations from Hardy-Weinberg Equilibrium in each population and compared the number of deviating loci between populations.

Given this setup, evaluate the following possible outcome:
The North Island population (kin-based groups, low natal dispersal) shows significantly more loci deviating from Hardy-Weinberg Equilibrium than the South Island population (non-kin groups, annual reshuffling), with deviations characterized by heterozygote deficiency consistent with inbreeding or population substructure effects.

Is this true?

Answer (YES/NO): NO